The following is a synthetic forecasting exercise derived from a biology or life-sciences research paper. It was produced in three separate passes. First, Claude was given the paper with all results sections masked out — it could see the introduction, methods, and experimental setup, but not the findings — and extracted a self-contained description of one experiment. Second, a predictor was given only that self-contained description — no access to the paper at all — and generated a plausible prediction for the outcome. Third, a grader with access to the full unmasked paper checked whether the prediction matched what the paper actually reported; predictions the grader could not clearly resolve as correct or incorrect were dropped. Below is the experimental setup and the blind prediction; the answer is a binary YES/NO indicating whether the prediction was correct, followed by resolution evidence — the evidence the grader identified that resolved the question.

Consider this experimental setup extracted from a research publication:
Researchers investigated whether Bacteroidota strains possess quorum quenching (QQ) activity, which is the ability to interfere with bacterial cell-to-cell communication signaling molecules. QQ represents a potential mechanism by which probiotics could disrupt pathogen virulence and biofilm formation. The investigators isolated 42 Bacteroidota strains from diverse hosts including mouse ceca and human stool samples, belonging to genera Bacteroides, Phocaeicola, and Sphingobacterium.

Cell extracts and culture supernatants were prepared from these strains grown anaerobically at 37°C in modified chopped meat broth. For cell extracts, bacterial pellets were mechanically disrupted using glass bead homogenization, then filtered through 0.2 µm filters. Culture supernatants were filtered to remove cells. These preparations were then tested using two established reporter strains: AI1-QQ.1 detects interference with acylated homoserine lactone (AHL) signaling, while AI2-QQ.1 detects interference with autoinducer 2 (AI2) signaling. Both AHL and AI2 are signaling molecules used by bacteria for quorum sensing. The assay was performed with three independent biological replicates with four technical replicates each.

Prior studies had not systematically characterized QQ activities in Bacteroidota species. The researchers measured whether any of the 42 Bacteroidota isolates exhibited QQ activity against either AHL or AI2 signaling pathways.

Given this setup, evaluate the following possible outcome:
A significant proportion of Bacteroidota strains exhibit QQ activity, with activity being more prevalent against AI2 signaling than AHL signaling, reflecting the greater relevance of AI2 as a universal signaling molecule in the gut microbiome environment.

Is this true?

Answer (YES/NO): YES